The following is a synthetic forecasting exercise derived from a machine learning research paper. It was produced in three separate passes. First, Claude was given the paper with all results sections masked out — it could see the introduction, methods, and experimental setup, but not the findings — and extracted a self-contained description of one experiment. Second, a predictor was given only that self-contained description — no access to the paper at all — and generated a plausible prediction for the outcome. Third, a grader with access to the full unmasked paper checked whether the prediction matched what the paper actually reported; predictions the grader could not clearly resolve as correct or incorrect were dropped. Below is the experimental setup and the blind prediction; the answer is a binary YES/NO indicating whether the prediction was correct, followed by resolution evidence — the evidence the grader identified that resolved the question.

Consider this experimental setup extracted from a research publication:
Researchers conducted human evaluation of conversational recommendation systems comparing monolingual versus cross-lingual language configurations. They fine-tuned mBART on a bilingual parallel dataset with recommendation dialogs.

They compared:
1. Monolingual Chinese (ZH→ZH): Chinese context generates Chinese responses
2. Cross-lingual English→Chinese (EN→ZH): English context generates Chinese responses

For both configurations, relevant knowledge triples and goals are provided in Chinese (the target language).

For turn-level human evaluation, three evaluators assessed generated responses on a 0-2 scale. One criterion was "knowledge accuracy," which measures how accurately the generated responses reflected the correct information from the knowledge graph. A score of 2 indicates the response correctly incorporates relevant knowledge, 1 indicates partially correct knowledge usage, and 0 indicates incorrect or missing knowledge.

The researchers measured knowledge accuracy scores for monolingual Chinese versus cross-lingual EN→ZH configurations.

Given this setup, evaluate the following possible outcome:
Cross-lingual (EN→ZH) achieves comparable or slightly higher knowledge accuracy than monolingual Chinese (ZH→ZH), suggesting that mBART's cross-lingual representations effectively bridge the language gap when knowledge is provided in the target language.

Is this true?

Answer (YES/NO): YES